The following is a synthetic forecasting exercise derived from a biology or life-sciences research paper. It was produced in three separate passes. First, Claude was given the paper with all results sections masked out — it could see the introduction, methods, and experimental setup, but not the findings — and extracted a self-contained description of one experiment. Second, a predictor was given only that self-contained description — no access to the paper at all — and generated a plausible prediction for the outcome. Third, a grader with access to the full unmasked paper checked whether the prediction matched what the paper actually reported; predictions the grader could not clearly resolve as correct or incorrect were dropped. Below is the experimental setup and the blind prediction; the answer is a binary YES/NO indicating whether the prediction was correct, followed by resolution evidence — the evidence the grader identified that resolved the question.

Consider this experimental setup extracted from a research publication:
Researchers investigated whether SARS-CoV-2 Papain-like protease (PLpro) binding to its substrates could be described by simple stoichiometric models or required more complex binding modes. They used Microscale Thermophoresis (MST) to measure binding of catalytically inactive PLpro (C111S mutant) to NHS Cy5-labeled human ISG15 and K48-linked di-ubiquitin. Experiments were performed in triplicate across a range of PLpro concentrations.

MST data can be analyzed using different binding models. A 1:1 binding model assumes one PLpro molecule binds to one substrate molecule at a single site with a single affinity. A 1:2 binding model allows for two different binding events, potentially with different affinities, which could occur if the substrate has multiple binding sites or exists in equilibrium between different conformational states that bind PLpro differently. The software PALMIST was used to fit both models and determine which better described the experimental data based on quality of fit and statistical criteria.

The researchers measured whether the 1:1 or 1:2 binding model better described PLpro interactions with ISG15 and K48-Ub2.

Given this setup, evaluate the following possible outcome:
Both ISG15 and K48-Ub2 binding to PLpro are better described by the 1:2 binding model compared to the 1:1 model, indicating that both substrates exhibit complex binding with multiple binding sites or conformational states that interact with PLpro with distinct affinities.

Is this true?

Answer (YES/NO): YES